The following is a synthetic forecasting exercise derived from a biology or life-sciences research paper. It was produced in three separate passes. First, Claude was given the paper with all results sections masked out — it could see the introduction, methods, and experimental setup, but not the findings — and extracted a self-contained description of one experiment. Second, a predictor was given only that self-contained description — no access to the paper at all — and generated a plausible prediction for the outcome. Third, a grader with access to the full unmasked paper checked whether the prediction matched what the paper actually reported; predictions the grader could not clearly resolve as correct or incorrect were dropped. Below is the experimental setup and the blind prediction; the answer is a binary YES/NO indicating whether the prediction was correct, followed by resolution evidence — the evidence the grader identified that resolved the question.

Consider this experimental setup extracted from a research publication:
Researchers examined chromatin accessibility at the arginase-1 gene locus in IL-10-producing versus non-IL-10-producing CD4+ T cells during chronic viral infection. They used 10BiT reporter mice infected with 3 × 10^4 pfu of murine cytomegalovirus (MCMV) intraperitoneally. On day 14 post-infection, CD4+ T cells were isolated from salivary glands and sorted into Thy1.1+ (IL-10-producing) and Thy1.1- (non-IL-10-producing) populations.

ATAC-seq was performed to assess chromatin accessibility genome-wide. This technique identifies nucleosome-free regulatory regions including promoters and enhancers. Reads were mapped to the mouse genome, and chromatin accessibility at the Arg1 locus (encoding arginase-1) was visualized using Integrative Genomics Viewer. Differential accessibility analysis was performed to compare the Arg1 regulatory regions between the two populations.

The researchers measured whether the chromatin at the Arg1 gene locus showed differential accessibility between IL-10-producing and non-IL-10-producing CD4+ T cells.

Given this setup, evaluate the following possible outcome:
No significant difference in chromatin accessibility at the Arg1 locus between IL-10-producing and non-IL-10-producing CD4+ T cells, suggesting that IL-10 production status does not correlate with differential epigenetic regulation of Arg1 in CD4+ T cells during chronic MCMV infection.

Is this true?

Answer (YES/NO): NO